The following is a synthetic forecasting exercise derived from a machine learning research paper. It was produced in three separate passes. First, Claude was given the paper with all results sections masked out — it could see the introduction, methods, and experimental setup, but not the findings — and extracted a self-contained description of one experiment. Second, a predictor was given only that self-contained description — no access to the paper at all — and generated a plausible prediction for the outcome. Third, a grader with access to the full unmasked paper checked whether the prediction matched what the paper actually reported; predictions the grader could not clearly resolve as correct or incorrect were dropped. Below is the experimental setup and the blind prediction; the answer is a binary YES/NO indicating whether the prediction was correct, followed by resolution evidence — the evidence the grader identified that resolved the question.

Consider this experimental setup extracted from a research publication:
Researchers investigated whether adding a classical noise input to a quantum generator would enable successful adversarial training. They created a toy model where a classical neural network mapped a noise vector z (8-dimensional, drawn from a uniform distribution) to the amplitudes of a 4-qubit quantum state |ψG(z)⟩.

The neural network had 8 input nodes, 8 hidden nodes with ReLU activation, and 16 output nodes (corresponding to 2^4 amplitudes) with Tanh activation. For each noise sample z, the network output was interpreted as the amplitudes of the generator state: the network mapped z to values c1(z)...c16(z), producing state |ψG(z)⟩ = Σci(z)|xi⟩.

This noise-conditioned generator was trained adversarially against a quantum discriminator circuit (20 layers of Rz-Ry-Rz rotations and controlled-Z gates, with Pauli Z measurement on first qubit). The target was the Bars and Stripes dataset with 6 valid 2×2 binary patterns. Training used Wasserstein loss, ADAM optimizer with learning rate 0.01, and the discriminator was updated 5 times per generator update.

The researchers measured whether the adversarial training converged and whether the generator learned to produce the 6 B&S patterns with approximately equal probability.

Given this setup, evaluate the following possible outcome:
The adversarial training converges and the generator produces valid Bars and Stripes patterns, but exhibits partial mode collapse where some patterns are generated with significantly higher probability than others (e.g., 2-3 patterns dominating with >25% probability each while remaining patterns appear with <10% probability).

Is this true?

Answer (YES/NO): NO